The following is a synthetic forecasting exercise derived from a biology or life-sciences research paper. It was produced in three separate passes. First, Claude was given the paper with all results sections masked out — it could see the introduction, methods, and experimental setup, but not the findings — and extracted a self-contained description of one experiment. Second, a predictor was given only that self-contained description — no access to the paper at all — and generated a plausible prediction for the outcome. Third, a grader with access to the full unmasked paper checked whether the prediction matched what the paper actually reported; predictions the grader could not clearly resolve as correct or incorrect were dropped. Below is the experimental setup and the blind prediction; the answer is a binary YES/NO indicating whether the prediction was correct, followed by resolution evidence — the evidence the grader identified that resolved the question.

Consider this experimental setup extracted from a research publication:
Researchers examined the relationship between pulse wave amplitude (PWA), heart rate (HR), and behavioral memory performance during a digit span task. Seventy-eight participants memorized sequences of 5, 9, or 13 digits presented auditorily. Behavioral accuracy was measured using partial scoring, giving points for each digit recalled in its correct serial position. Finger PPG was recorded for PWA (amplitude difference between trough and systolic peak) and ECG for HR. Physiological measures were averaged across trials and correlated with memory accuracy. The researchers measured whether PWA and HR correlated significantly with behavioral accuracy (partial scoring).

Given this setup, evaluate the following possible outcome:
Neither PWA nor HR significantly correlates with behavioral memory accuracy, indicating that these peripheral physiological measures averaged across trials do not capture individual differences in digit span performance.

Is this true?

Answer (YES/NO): NO